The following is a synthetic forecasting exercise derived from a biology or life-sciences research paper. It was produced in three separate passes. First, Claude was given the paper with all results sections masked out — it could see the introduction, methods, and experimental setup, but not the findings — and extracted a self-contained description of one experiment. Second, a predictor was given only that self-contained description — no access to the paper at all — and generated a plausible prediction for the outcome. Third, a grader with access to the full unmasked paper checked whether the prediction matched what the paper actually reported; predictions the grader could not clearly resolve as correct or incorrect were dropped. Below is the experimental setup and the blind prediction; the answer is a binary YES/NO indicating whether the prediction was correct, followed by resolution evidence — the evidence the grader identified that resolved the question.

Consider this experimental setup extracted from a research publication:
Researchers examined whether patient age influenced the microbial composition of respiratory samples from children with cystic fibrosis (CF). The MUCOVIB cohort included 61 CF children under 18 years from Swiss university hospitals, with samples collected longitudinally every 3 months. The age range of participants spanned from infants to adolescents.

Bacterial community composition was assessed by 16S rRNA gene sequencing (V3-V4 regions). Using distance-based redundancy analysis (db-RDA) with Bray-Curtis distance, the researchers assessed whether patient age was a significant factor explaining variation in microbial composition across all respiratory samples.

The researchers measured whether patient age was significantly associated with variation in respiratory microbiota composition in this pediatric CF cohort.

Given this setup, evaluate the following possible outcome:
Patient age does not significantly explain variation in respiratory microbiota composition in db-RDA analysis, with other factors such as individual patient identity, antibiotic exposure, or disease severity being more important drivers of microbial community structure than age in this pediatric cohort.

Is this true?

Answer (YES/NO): YES